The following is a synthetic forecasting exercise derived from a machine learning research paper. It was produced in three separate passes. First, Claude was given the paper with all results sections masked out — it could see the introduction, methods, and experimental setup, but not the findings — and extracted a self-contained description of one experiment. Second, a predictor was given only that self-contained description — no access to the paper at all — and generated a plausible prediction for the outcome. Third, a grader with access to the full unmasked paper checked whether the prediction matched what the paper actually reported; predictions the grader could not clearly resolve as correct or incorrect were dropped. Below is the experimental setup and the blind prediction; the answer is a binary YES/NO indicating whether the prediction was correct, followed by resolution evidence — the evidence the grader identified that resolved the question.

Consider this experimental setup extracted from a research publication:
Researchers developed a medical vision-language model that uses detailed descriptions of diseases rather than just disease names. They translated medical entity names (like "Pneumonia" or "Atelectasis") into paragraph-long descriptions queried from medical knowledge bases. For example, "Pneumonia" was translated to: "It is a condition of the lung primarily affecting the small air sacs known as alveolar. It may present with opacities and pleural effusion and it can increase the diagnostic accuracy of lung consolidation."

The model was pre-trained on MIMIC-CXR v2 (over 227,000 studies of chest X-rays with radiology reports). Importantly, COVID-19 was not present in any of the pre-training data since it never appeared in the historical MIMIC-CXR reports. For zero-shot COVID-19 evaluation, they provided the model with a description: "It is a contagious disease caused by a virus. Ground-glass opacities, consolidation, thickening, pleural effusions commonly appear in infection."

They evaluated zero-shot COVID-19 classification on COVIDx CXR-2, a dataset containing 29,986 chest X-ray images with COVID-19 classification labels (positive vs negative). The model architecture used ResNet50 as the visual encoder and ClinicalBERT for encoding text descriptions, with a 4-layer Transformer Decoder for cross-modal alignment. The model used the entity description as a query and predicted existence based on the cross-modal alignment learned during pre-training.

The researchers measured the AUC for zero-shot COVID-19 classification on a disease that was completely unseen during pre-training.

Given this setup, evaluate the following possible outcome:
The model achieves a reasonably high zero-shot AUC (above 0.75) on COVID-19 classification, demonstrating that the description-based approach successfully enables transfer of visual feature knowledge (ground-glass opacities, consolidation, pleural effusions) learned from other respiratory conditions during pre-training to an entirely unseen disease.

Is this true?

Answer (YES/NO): NO